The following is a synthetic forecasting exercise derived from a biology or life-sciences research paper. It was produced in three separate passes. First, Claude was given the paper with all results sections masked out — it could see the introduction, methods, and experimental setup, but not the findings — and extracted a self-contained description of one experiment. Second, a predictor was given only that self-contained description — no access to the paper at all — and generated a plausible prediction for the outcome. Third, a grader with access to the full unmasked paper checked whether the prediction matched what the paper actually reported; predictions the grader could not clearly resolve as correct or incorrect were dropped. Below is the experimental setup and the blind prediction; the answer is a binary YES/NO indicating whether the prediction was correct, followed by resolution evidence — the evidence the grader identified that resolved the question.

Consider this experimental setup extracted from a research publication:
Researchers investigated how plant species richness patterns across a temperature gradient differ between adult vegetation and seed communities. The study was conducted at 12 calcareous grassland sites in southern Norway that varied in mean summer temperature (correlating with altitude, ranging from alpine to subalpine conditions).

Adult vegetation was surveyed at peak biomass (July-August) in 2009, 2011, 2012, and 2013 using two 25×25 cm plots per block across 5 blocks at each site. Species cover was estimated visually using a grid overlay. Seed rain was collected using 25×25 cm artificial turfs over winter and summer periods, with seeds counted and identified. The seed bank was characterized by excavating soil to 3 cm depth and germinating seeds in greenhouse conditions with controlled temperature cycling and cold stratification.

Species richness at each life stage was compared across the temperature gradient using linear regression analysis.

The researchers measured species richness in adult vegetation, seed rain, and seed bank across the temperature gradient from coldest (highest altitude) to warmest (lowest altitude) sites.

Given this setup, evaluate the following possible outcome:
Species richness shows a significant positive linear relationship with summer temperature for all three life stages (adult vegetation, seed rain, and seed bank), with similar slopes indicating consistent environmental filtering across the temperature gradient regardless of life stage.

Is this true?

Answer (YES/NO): NO